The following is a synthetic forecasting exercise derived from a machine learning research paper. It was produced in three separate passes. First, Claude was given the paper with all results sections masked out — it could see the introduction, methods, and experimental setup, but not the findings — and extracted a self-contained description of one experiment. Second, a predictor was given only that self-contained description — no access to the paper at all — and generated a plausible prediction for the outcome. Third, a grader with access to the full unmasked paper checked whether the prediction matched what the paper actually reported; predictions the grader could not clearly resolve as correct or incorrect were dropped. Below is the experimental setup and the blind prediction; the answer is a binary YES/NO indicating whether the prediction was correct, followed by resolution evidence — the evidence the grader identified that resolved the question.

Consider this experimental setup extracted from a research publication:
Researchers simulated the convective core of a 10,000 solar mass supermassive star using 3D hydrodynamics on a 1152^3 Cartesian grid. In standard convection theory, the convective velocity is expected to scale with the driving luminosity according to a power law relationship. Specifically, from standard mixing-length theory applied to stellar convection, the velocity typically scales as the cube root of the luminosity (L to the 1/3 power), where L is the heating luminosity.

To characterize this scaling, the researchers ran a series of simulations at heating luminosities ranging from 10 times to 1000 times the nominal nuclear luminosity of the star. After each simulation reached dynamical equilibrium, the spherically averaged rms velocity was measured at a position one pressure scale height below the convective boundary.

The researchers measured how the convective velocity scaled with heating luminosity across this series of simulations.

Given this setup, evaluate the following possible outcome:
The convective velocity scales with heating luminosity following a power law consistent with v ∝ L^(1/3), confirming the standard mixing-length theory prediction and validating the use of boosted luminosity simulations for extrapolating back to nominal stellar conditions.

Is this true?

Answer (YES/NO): NO